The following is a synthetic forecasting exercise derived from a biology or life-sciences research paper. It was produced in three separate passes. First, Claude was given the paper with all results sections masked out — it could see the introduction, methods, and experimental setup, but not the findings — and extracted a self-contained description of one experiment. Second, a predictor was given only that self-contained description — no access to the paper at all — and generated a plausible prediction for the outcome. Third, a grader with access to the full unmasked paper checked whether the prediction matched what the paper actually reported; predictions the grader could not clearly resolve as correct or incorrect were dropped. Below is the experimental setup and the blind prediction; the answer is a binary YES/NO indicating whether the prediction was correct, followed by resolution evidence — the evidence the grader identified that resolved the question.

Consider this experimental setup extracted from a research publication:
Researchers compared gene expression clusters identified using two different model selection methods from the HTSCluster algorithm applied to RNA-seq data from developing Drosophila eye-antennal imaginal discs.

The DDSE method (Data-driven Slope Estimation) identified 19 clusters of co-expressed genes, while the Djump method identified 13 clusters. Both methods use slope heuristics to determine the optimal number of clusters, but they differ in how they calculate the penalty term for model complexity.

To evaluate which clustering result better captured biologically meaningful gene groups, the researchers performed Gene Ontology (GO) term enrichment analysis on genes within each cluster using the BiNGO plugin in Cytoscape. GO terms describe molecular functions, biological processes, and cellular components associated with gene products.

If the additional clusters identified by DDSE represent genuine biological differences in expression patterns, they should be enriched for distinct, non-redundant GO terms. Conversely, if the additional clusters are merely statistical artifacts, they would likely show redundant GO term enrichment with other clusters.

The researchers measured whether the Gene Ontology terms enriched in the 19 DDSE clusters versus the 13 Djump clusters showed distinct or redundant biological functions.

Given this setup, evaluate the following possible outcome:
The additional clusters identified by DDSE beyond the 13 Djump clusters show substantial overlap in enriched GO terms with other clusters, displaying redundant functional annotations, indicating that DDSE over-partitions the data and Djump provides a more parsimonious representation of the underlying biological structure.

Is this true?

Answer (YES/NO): YES